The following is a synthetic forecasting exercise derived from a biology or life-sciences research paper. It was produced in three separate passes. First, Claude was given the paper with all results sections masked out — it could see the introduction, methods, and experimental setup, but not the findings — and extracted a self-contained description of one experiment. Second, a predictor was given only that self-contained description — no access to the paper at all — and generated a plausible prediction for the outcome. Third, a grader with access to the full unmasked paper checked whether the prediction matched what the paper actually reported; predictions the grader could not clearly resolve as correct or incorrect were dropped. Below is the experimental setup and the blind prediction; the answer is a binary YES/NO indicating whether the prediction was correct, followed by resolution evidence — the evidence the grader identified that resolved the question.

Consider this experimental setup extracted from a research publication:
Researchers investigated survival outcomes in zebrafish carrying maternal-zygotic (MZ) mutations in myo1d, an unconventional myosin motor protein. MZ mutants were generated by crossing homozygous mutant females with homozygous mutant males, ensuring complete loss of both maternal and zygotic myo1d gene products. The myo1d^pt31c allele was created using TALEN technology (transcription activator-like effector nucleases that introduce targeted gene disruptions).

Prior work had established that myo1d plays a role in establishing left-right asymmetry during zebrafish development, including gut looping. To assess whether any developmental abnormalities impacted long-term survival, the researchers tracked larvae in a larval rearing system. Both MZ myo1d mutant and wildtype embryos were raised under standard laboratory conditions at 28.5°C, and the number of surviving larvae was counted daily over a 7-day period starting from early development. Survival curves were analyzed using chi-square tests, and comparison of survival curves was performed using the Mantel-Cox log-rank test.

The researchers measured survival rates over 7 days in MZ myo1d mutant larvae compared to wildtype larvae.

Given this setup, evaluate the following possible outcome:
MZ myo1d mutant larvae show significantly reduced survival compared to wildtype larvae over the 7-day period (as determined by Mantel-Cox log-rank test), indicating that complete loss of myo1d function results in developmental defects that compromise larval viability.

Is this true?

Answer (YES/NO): NO